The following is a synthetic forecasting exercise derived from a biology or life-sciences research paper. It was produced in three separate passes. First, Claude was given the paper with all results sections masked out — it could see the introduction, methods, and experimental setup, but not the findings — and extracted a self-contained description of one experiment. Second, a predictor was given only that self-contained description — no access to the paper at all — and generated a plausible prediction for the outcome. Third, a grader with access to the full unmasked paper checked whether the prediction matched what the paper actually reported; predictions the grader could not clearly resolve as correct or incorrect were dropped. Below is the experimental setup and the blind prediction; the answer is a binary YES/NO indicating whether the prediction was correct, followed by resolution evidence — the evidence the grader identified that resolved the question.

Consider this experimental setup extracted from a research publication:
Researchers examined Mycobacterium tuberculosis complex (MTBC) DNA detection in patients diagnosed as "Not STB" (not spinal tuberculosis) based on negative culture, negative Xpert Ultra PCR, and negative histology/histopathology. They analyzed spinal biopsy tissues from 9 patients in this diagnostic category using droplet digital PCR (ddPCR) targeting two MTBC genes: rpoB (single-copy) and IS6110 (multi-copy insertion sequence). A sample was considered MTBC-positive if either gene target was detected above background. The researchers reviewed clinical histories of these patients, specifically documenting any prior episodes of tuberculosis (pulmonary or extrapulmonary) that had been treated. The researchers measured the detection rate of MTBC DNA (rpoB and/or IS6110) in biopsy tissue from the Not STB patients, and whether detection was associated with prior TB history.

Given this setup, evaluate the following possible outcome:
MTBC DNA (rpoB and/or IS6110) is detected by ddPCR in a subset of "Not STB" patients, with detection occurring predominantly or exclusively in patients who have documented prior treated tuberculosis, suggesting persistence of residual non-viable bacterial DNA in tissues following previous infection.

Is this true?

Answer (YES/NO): YES